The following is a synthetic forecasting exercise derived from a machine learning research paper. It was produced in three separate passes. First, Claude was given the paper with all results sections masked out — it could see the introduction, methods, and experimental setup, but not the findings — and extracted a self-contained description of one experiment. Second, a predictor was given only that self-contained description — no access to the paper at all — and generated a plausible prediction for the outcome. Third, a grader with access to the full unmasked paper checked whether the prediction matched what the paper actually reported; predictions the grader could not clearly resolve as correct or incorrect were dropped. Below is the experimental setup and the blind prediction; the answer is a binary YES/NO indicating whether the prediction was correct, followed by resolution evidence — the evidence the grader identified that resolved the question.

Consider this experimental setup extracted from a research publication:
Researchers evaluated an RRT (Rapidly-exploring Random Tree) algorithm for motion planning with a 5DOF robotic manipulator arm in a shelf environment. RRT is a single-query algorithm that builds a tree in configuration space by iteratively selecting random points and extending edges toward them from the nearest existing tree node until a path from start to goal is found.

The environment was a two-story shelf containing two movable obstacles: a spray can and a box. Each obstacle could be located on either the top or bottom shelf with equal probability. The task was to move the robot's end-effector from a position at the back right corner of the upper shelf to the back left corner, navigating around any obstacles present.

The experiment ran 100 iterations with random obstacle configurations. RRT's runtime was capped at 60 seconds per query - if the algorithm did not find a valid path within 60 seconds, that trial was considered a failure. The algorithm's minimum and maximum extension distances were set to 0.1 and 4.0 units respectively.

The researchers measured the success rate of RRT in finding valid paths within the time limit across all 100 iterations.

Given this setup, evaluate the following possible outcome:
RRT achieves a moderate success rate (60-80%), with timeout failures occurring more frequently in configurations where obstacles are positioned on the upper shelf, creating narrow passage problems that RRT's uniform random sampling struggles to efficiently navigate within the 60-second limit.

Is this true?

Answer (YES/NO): NO